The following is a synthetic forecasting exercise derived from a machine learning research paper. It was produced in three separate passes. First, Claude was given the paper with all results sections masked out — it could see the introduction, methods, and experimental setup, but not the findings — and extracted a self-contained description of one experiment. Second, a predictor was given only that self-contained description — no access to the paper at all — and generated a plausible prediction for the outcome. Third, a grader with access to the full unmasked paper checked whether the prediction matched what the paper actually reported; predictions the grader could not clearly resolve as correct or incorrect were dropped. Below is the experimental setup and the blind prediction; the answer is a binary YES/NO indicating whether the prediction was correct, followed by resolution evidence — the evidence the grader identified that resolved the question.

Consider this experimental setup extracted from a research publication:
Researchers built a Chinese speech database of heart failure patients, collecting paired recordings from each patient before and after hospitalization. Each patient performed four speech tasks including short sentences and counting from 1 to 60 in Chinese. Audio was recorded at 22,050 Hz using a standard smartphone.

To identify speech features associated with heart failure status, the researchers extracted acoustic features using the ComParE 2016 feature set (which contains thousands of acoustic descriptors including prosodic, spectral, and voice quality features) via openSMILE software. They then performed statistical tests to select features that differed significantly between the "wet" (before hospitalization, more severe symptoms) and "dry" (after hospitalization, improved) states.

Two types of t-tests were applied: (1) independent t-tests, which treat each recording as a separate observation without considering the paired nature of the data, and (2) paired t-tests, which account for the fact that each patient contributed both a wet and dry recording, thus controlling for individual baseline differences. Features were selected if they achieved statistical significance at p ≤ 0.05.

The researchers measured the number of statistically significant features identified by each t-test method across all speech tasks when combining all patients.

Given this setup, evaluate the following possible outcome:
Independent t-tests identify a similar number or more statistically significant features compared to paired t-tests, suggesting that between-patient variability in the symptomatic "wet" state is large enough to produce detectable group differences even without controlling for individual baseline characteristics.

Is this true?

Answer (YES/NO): NO